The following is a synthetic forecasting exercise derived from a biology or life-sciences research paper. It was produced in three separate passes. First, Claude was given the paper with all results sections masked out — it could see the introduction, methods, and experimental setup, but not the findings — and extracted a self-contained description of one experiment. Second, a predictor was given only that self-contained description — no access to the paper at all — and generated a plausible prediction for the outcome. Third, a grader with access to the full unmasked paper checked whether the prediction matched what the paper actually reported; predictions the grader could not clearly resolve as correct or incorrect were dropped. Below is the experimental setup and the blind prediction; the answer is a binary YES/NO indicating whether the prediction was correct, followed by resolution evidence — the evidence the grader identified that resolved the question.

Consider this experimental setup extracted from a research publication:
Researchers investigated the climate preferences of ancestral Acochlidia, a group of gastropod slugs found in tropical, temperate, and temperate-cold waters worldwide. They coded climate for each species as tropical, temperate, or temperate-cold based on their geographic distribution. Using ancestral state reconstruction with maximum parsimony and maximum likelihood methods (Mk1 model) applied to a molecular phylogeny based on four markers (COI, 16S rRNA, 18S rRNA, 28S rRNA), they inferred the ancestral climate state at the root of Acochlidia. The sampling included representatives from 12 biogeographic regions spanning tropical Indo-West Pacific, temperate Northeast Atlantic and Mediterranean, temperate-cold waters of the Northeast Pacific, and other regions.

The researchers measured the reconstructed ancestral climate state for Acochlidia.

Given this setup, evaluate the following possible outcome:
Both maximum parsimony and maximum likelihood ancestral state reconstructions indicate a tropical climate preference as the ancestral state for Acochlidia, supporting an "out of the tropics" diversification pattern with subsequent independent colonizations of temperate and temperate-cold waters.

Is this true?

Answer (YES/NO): YES